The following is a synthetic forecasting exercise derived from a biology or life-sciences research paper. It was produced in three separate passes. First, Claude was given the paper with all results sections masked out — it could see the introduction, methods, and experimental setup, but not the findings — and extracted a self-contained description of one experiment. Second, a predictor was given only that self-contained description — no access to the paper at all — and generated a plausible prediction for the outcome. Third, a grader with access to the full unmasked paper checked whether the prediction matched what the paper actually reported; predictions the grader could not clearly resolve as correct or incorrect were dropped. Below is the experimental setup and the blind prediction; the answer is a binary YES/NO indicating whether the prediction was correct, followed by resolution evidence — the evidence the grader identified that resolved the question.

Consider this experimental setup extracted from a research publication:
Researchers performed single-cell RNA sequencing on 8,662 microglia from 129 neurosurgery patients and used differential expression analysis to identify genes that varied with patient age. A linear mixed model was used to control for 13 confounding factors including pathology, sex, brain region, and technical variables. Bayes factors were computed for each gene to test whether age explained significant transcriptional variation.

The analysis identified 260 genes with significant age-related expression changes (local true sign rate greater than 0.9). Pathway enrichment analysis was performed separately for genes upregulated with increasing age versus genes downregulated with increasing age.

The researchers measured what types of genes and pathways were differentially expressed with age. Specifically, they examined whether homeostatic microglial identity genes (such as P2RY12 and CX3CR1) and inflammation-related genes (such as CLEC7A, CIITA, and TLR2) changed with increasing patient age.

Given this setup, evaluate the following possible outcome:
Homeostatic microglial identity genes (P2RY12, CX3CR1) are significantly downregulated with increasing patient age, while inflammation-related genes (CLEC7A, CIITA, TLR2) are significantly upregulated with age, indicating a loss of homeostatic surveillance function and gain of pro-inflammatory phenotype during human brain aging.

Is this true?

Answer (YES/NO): YES